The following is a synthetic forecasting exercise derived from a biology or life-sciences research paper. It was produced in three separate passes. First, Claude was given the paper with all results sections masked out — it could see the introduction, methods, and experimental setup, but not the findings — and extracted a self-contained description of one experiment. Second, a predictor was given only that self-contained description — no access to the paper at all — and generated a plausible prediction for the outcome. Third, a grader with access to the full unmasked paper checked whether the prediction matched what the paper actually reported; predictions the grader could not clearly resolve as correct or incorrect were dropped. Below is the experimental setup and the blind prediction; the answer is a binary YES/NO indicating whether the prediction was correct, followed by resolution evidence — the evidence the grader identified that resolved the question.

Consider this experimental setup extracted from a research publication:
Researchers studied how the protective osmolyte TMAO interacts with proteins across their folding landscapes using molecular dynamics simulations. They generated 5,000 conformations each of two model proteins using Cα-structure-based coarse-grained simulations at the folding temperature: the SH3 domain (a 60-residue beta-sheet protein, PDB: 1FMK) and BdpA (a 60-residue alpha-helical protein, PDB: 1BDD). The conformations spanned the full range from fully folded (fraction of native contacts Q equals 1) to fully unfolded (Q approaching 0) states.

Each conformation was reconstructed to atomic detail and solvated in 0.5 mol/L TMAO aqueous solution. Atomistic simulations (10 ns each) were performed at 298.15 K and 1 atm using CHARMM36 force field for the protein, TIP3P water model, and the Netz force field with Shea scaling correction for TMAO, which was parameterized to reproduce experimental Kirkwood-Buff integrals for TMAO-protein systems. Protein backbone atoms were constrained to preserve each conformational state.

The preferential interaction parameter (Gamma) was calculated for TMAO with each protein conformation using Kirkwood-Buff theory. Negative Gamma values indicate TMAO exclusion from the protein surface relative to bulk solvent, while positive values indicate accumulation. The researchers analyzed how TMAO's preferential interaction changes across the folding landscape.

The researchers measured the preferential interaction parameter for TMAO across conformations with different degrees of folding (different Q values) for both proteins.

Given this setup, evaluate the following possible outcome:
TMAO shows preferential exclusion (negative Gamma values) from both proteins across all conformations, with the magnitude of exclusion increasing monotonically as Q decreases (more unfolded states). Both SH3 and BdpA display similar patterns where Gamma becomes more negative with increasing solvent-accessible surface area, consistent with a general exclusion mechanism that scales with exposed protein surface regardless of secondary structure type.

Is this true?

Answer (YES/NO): NO